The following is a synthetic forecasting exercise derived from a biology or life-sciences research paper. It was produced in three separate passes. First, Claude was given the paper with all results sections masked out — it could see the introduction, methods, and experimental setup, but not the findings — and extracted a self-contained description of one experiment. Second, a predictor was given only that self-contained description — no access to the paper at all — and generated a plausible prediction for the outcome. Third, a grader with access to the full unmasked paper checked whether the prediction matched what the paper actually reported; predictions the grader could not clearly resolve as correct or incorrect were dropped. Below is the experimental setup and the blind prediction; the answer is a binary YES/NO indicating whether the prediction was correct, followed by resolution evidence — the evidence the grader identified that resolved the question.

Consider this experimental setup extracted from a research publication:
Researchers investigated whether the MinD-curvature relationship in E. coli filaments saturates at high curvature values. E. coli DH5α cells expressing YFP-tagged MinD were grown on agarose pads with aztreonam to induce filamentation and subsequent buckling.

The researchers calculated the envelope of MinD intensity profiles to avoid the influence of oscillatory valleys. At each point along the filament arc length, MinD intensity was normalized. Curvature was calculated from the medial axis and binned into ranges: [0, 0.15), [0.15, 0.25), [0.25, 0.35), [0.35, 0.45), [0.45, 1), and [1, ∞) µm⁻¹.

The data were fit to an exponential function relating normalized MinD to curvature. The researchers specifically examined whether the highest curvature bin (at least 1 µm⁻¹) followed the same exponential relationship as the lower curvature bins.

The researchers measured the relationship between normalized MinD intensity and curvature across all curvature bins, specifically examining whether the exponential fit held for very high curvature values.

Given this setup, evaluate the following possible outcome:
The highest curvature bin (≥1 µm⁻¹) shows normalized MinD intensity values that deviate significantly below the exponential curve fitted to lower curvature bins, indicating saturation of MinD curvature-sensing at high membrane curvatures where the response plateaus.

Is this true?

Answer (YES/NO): YES